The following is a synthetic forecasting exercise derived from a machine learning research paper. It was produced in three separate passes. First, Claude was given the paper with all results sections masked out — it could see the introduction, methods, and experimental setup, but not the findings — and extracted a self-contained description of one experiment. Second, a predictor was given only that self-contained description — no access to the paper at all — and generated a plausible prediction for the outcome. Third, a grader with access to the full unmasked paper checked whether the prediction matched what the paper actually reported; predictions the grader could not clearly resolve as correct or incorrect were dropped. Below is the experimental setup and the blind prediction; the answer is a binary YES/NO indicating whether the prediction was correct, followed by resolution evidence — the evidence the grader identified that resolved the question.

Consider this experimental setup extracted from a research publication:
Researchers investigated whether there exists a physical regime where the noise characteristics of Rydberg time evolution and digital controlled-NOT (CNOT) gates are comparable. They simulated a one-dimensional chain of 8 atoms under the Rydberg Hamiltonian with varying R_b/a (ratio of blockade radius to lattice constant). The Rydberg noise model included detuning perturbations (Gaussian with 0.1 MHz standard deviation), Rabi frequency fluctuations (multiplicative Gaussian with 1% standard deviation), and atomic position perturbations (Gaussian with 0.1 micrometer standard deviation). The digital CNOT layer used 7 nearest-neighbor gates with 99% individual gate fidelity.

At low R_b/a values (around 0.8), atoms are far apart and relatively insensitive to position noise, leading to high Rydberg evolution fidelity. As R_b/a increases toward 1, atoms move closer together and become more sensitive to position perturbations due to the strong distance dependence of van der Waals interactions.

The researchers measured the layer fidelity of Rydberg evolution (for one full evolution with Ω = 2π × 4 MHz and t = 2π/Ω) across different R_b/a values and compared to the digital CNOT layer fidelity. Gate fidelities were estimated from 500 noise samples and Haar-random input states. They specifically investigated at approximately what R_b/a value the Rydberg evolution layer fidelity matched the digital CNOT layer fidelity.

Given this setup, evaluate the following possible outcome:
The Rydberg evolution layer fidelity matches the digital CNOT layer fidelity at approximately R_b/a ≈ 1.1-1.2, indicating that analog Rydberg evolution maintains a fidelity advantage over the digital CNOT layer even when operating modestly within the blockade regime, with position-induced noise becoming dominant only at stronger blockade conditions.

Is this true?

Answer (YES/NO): NO